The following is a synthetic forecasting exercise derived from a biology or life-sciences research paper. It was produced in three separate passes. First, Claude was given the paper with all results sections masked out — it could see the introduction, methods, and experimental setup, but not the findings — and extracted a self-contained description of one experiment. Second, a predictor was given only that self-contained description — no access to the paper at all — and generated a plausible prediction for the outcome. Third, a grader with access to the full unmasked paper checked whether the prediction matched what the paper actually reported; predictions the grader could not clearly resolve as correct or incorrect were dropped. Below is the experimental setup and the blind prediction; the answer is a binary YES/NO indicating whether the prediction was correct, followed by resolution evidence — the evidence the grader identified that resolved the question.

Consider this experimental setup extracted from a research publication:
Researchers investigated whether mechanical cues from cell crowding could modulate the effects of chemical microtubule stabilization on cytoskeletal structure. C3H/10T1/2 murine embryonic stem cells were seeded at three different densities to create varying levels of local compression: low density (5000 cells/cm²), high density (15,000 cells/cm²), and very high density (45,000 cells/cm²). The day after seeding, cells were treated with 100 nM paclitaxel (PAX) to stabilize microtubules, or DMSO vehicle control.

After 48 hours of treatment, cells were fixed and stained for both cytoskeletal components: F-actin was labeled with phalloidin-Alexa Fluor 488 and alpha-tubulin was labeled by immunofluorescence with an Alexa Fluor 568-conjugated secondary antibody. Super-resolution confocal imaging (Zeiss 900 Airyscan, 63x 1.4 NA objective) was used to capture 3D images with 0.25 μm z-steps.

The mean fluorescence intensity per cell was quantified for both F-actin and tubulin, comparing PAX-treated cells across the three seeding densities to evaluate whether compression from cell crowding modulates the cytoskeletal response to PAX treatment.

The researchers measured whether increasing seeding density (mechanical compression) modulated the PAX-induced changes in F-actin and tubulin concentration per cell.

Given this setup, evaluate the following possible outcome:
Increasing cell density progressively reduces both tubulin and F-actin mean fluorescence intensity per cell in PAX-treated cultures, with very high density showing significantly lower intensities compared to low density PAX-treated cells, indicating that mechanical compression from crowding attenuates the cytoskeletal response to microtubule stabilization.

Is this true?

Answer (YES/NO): YES